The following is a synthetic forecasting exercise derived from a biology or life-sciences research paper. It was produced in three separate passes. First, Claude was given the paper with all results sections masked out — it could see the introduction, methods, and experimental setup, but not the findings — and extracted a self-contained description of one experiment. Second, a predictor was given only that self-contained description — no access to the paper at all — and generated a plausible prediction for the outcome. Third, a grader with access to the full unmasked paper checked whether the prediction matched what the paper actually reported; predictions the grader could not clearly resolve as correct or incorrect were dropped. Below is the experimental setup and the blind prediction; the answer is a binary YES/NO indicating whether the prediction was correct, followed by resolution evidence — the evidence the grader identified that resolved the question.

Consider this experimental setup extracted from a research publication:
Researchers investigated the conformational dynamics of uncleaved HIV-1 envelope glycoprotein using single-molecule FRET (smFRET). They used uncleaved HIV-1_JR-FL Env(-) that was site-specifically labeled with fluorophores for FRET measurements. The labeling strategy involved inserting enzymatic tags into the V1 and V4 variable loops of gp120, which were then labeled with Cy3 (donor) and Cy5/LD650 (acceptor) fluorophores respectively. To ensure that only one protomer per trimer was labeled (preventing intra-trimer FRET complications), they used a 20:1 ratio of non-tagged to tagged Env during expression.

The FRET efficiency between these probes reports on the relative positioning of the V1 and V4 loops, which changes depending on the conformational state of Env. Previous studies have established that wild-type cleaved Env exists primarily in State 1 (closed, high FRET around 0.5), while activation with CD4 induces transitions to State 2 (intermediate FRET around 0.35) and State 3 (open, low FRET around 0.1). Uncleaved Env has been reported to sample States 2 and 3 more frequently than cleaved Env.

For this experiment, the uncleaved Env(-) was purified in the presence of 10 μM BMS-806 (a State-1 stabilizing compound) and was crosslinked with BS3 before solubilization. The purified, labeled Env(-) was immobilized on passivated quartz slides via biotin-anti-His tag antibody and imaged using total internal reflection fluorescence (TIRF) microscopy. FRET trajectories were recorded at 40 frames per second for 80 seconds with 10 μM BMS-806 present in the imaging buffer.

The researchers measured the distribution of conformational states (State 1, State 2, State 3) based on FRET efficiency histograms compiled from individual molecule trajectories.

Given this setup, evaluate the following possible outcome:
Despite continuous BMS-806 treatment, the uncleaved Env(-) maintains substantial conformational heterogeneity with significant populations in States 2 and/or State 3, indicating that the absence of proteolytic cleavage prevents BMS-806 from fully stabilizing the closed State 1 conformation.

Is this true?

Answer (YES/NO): YES